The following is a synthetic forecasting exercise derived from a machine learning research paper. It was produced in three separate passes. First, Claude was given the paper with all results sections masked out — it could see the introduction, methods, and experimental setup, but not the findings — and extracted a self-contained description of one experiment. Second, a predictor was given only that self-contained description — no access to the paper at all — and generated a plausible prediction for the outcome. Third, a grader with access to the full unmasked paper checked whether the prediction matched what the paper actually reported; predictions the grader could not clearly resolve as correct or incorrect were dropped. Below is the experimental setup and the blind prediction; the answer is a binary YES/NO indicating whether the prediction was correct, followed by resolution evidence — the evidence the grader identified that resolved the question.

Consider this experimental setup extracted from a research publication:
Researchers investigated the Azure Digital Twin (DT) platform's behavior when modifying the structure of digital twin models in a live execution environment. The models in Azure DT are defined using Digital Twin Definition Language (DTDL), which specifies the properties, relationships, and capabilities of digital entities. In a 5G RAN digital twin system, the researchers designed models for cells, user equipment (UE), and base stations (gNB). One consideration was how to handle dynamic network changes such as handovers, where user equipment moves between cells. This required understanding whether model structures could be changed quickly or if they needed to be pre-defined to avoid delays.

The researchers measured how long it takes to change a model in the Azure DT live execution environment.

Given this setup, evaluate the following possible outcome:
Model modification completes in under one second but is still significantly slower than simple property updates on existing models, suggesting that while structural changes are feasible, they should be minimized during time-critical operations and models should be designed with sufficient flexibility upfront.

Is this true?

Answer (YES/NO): NO